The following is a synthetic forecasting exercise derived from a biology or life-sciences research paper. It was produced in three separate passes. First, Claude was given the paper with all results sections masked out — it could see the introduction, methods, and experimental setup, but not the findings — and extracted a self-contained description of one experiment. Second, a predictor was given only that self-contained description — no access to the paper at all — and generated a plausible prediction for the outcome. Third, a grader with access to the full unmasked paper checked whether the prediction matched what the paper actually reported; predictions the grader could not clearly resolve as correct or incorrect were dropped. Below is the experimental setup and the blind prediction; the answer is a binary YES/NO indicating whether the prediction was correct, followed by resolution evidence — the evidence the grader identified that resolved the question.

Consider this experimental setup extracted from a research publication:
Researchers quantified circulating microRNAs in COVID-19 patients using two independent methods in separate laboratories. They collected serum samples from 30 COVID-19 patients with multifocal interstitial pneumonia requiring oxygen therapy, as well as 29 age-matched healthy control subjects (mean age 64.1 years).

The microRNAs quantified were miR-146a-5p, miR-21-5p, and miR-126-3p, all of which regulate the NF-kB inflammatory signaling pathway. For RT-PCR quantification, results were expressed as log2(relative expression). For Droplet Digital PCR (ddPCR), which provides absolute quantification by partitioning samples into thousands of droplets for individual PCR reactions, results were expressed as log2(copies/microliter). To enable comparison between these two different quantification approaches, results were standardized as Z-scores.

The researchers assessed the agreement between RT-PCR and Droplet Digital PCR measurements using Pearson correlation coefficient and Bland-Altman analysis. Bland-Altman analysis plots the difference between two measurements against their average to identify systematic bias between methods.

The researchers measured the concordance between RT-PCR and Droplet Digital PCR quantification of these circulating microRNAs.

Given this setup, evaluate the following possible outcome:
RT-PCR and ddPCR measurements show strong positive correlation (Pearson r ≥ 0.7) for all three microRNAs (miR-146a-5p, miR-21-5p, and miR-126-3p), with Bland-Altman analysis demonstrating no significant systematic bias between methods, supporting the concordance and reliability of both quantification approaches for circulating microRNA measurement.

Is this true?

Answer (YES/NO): NO